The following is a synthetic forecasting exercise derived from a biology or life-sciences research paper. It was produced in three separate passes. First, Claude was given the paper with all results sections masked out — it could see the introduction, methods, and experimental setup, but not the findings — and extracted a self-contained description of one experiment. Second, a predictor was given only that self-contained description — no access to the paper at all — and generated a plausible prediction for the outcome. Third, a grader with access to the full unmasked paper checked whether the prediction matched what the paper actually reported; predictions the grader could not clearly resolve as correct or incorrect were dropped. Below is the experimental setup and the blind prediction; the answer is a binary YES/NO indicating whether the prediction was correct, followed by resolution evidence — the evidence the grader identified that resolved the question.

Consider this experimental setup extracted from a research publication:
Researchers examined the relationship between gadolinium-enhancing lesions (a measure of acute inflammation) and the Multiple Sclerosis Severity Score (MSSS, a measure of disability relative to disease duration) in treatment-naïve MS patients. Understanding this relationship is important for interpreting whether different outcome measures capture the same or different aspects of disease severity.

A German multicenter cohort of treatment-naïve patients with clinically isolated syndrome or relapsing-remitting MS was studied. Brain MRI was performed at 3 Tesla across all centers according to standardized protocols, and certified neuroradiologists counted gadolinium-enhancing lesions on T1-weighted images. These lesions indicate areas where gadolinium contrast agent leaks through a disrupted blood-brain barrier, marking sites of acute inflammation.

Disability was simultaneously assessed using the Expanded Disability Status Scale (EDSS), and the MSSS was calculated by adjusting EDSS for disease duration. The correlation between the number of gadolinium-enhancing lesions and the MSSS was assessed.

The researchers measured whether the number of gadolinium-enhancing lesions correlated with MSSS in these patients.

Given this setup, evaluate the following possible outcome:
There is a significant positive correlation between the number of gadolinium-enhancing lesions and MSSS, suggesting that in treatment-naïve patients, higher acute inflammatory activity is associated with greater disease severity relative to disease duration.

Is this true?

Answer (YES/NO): NO